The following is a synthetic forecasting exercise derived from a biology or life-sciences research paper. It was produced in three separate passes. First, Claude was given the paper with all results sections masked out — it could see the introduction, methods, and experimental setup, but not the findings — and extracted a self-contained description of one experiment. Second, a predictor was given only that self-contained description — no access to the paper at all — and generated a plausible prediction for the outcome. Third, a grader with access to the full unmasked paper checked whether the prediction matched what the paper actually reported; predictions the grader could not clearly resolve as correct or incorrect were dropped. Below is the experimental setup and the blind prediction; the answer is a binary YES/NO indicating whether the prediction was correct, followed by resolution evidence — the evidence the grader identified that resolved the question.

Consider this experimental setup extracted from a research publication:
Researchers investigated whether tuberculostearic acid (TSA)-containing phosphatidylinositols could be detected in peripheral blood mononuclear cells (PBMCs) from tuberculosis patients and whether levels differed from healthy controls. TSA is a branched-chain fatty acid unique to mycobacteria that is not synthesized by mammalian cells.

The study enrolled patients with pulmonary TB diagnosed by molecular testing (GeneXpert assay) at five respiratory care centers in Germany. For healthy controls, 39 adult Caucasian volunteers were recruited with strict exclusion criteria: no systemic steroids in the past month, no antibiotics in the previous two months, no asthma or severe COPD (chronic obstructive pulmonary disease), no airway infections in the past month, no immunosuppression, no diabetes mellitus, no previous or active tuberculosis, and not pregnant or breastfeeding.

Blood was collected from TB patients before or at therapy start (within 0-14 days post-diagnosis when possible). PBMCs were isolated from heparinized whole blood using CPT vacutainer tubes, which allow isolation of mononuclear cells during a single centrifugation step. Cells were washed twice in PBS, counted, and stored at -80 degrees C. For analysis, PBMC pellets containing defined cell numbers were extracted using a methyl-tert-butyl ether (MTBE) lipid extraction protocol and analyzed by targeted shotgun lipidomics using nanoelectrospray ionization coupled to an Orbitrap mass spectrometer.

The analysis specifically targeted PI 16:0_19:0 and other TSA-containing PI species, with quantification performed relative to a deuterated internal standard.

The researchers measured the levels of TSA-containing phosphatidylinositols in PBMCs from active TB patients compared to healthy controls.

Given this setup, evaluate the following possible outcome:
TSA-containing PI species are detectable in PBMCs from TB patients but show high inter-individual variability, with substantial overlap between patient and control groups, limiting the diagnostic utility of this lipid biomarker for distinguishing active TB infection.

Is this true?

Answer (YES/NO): NO